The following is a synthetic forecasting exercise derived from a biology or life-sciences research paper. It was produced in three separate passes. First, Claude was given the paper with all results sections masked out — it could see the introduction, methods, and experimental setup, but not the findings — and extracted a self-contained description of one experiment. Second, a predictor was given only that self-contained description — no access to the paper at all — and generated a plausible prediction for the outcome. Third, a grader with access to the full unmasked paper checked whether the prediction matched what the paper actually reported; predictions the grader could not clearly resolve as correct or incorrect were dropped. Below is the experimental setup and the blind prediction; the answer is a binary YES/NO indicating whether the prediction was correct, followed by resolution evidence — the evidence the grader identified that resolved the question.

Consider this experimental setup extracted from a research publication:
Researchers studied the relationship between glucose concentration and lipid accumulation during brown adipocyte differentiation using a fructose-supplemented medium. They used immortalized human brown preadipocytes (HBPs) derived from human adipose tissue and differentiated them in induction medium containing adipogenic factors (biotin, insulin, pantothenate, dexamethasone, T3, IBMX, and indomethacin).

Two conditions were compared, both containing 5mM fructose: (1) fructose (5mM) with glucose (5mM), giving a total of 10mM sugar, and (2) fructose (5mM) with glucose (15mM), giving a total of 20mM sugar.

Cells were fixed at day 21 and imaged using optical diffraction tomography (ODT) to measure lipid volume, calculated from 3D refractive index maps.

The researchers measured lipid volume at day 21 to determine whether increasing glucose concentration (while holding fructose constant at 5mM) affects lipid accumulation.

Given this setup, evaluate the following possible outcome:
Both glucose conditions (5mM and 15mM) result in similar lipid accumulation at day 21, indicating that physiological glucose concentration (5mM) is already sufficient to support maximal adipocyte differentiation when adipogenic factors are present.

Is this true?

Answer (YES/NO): NO